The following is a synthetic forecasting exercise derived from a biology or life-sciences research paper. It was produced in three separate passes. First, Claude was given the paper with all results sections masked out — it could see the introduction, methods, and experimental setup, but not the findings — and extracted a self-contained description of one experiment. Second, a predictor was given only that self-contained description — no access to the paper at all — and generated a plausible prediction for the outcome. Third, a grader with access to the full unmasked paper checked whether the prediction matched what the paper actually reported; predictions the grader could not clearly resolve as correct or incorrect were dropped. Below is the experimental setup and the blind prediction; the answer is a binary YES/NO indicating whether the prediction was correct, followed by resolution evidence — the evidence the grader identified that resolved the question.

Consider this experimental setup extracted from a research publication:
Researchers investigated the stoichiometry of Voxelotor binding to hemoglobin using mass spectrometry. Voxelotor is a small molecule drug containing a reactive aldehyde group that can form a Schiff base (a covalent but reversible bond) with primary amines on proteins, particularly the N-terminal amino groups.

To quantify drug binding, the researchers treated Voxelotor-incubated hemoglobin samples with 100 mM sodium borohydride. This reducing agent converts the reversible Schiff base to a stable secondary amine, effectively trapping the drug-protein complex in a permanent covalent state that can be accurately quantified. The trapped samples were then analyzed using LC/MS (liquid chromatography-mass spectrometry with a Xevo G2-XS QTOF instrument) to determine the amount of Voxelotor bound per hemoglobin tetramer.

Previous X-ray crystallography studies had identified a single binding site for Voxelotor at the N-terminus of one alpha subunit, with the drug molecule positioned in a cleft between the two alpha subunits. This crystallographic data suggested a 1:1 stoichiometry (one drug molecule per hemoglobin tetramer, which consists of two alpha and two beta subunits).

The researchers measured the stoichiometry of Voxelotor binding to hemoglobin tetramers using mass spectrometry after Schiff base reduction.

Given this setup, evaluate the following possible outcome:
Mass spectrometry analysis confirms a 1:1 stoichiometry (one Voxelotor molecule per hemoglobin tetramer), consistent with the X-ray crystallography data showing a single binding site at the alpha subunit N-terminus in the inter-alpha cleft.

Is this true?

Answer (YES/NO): NO